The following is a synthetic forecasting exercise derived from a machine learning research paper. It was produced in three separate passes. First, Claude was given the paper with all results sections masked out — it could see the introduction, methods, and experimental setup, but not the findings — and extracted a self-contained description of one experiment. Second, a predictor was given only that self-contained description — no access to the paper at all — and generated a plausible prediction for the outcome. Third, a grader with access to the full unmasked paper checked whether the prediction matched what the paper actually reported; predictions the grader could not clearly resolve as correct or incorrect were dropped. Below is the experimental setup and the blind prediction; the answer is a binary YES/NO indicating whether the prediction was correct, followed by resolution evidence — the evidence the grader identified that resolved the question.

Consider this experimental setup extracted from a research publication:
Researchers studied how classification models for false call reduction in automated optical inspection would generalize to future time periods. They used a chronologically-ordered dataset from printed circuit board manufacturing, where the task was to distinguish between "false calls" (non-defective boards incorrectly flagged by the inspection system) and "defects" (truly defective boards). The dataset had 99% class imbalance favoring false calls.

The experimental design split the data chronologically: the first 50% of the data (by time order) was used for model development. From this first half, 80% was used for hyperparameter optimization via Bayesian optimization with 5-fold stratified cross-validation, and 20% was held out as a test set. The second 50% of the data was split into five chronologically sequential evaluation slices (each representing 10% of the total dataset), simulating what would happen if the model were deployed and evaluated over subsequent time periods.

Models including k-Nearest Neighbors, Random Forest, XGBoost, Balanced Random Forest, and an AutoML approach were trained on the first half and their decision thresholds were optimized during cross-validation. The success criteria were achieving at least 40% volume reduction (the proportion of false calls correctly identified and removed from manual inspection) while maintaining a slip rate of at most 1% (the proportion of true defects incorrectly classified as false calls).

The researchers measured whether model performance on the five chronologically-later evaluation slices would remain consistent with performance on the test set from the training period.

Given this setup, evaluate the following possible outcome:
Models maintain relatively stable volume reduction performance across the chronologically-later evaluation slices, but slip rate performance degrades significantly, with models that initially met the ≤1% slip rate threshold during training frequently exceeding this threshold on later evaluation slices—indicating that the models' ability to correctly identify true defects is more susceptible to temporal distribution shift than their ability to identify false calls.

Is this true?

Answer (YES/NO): NO